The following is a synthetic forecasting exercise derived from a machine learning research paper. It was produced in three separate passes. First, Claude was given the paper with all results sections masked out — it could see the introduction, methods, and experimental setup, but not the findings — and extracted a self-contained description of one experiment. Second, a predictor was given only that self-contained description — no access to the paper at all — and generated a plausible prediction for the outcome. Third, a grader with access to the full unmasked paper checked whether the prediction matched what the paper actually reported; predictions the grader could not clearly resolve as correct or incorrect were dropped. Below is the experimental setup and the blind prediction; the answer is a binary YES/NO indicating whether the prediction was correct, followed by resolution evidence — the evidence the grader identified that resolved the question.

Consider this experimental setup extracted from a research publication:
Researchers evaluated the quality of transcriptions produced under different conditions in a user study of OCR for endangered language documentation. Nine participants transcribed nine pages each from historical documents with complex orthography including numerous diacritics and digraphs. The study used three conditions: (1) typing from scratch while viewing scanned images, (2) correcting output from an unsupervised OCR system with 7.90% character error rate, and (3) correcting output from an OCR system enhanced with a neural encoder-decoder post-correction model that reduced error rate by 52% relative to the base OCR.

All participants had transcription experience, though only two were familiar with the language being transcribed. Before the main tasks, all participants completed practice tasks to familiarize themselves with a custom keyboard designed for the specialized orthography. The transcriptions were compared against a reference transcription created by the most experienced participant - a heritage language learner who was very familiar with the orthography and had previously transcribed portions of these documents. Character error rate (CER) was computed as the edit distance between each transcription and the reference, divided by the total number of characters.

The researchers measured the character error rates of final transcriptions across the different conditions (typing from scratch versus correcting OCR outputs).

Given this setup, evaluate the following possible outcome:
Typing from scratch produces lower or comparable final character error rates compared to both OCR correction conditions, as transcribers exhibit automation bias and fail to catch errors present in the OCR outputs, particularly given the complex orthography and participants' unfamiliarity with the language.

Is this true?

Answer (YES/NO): NO